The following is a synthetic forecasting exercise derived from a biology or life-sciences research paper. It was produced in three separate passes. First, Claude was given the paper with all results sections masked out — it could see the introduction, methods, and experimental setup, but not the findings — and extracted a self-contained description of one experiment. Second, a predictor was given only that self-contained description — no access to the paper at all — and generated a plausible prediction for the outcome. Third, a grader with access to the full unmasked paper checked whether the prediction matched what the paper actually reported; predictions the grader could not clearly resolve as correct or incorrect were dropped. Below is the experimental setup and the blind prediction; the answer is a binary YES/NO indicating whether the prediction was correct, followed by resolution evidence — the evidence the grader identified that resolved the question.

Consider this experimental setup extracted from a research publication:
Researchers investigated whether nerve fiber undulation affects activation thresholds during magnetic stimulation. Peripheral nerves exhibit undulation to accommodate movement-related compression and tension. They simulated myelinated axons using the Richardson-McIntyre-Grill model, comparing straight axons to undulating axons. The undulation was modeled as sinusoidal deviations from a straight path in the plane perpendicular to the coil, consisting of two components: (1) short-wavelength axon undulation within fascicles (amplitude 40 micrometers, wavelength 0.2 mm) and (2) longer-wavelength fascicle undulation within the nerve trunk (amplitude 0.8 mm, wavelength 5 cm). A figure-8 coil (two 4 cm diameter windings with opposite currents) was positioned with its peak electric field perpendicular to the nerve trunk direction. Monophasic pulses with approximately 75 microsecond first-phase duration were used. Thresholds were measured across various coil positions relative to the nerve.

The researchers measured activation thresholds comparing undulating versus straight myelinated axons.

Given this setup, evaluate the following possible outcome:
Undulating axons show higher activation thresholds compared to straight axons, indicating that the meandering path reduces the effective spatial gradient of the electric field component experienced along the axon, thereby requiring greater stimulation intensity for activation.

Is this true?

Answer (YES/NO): NO